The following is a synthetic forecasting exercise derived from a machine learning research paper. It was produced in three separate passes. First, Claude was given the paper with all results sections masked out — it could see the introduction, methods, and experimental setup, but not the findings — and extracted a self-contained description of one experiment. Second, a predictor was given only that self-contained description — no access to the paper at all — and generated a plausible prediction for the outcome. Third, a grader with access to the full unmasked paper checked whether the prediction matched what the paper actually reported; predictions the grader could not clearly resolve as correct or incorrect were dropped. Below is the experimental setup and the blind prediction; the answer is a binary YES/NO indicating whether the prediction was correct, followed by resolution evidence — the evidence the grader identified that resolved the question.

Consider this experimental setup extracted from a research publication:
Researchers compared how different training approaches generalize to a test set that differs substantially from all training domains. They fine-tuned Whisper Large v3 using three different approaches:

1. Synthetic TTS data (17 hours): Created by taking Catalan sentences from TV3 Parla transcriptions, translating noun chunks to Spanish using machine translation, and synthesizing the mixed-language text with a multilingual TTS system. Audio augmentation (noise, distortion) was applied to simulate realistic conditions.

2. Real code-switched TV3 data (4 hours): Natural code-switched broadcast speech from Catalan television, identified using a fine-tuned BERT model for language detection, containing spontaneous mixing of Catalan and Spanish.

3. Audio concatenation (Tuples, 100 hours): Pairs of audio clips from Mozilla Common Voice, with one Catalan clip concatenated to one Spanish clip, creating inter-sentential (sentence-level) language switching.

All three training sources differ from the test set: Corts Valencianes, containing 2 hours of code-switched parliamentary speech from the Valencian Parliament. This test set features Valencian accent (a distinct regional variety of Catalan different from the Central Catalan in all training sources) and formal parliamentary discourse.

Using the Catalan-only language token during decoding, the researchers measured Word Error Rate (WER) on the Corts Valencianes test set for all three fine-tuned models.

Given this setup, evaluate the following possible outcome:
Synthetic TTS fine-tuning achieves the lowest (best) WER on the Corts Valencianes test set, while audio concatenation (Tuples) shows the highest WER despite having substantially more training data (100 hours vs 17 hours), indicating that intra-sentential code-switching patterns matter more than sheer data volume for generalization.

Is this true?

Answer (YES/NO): YES